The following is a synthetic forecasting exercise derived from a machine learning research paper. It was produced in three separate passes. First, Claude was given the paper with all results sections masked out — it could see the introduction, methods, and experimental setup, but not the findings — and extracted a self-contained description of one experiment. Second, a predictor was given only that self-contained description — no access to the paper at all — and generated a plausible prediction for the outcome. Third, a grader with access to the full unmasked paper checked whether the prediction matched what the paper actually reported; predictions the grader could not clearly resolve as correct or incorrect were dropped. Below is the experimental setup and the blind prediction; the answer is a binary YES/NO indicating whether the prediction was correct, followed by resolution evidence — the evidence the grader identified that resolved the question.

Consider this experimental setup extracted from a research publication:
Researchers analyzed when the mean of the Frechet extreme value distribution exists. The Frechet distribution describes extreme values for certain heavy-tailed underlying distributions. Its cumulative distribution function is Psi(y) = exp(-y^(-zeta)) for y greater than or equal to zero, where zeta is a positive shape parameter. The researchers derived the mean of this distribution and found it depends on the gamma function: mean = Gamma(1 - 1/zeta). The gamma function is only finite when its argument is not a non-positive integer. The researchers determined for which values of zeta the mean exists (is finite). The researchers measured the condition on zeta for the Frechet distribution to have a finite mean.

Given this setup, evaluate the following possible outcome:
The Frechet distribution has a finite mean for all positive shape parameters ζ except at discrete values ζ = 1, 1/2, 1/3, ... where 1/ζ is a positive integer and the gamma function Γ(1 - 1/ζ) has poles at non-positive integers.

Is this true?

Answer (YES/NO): NO